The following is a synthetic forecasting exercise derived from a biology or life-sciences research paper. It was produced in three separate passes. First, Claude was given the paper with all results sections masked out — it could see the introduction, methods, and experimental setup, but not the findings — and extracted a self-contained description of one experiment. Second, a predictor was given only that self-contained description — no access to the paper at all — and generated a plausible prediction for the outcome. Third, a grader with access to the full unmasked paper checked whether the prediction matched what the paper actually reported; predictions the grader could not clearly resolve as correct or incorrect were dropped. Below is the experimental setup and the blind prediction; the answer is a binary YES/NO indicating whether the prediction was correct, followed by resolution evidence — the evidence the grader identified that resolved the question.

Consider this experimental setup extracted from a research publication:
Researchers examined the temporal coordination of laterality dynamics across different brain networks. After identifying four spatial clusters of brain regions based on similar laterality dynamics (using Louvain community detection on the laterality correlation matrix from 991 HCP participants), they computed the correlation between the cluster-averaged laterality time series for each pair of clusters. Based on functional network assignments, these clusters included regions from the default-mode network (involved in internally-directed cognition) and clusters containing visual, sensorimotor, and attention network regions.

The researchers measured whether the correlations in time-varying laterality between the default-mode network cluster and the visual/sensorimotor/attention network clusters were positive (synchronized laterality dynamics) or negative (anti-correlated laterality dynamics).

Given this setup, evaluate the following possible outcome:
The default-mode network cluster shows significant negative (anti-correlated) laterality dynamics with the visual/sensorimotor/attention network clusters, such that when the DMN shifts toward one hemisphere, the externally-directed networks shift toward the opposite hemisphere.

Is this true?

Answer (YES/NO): YES